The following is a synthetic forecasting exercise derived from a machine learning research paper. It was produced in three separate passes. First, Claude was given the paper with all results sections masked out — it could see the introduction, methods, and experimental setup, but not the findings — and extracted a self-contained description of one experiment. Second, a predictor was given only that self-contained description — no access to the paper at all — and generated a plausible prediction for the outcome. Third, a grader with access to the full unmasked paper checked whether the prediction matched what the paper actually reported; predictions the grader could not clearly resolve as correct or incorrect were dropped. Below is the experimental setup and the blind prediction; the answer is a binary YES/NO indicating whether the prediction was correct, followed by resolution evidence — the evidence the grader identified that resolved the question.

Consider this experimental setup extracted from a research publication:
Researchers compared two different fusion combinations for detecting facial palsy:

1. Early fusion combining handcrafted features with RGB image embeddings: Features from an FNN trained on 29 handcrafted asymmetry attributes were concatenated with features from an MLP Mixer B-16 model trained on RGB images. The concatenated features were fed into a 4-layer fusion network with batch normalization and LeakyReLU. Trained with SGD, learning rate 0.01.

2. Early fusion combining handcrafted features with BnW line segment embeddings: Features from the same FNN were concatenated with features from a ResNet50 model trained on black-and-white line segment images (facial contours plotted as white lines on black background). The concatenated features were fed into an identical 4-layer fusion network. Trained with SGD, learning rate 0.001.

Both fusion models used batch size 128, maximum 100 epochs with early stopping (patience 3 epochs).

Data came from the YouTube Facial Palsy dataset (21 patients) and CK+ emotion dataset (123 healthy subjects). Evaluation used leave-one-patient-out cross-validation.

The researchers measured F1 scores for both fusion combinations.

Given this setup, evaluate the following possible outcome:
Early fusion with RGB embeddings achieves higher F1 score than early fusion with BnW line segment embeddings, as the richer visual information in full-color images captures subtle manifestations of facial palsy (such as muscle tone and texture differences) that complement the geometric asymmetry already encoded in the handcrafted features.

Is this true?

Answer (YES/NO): YES